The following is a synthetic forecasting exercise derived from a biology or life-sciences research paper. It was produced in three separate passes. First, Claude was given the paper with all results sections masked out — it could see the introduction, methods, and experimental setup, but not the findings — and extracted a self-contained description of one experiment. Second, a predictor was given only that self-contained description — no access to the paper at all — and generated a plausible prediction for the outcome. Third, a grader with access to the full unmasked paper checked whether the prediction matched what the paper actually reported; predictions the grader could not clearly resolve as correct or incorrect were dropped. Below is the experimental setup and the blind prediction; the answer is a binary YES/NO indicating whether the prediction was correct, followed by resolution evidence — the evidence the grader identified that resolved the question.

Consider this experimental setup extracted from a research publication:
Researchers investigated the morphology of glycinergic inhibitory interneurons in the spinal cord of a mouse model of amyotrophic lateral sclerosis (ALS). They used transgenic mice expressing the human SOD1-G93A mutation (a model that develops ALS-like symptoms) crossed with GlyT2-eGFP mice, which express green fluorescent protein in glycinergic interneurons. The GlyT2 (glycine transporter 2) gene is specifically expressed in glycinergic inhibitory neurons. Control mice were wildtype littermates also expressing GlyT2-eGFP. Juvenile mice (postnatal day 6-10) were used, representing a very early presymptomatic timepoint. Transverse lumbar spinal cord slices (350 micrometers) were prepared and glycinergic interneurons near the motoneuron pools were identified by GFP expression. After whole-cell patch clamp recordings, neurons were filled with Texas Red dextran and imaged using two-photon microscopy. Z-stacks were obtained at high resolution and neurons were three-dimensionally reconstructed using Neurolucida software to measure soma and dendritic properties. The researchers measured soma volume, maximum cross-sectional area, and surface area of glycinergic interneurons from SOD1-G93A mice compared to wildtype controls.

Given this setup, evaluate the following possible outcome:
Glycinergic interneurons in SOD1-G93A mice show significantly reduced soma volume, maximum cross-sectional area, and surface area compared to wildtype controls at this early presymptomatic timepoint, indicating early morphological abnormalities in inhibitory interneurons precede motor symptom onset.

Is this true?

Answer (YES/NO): NO